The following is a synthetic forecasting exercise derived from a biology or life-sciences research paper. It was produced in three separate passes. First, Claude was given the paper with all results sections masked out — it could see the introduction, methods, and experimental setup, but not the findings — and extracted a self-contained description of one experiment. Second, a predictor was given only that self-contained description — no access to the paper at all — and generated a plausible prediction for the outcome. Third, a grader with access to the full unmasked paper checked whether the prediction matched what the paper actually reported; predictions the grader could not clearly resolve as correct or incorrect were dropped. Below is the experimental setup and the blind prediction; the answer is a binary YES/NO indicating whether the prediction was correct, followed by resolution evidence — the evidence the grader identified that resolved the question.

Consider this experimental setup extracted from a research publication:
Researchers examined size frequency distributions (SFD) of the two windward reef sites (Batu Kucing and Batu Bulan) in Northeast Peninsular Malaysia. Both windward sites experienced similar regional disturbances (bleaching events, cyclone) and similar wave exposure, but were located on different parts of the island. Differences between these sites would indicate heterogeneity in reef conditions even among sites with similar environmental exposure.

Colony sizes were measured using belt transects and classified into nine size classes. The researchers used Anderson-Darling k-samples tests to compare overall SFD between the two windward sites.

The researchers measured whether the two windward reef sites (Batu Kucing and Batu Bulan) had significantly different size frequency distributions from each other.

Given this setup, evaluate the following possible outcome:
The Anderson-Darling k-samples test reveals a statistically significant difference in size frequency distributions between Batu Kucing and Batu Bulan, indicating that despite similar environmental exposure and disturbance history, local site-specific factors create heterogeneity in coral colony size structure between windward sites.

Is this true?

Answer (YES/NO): YES